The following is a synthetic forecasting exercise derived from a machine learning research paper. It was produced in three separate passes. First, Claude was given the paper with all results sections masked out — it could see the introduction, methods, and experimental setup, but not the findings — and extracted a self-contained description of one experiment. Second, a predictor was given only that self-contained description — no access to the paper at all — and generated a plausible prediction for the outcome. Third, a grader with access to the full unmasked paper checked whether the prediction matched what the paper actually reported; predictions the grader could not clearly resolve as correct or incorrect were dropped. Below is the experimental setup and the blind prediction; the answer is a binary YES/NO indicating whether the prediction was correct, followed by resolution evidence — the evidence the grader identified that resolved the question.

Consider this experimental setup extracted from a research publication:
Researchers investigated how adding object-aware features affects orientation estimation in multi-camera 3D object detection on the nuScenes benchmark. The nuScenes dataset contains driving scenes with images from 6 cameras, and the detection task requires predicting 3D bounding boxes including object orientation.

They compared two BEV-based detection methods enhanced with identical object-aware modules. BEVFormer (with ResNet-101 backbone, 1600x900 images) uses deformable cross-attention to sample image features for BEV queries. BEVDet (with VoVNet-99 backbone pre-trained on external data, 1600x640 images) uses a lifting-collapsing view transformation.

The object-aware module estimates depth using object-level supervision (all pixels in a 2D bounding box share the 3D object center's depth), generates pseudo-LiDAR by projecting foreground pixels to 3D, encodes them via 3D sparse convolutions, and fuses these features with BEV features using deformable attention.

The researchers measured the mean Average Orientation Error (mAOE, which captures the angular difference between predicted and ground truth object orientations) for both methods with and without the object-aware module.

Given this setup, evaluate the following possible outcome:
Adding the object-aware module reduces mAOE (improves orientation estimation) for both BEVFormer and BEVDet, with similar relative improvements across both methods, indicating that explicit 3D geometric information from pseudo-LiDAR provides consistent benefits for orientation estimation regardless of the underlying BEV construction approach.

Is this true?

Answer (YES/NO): NO